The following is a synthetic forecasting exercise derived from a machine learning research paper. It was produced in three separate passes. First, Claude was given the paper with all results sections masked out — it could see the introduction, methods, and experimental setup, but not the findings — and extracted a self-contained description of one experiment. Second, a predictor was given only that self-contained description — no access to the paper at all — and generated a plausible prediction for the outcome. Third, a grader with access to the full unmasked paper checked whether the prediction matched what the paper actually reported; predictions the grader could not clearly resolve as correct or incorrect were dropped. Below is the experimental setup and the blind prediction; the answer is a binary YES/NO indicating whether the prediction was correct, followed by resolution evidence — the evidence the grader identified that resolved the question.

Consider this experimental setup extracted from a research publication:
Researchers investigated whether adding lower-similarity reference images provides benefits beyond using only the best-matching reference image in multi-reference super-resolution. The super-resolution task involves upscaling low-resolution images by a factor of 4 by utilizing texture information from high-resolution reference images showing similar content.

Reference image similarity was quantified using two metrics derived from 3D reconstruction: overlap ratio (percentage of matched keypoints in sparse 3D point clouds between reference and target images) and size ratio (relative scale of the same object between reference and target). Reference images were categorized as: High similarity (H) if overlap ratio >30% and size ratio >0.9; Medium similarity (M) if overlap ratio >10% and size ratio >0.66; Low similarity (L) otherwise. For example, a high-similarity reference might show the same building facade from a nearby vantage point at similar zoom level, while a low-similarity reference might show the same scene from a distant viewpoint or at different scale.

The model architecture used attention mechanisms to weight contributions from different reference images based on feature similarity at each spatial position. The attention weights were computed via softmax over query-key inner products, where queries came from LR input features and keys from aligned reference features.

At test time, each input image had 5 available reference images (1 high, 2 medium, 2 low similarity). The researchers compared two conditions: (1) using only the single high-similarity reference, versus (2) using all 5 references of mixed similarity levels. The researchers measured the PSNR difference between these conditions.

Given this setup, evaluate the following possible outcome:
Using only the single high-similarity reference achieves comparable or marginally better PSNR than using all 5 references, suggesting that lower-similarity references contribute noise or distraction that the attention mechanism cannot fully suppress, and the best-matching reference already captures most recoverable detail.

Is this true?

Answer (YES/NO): NO